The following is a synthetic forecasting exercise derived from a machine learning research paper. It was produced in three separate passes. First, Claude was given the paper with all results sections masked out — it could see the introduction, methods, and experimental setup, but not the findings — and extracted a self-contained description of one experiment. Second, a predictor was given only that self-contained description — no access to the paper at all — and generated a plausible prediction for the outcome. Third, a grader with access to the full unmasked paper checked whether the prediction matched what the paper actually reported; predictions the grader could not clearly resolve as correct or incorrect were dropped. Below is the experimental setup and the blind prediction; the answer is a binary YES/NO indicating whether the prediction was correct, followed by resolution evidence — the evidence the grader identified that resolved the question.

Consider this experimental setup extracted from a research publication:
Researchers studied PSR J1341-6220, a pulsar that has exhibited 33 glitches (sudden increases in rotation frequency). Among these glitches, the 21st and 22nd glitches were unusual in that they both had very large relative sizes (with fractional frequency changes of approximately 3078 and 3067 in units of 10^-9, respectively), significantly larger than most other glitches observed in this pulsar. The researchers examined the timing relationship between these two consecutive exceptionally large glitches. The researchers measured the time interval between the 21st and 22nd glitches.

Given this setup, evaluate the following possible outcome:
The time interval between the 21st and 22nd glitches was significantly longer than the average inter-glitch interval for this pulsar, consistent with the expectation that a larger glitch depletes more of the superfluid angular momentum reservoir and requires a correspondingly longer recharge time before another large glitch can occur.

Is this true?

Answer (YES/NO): NO